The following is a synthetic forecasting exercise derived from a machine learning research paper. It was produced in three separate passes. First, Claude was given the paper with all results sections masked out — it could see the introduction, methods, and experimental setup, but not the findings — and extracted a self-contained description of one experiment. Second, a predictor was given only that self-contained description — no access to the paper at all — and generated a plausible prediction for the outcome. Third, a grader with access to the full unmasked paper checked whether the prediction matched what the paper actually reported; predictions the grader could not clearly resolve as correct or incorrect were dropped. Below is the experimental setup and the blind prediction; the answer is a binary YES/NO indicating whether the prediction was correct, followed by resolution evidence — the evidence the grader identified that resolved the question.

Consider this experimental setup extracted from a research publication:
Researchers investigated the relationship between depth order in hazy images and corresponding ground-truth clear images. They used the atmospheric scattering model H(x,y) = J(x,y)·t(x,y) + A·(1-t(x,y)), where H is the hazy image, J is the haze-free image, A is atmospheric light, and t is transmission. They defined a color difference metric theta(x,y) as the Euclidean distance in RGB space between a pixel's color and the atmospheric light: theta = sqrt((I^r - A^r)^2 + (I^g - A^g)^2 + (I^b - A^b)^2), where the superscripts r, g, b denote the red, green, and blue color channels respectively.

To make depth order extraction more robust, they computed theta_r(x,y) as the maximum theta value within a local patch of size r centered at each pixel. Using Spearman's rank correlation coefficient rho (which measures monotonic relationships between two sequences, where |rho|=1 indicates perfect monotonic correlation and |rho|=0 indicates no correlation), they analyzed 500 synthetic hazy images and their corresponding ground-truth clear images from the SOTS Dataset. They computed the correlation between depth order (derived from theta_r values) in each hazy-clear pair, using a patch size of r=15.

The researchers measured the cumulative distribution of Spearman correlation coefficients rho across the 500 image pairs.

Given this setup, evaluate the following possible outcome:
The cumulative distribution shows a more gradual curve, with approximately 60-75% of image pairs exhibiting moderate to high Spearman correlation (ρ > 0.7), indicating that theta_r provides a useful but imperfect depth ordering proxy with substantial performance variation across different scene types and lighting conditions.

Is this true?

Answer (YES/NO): NO